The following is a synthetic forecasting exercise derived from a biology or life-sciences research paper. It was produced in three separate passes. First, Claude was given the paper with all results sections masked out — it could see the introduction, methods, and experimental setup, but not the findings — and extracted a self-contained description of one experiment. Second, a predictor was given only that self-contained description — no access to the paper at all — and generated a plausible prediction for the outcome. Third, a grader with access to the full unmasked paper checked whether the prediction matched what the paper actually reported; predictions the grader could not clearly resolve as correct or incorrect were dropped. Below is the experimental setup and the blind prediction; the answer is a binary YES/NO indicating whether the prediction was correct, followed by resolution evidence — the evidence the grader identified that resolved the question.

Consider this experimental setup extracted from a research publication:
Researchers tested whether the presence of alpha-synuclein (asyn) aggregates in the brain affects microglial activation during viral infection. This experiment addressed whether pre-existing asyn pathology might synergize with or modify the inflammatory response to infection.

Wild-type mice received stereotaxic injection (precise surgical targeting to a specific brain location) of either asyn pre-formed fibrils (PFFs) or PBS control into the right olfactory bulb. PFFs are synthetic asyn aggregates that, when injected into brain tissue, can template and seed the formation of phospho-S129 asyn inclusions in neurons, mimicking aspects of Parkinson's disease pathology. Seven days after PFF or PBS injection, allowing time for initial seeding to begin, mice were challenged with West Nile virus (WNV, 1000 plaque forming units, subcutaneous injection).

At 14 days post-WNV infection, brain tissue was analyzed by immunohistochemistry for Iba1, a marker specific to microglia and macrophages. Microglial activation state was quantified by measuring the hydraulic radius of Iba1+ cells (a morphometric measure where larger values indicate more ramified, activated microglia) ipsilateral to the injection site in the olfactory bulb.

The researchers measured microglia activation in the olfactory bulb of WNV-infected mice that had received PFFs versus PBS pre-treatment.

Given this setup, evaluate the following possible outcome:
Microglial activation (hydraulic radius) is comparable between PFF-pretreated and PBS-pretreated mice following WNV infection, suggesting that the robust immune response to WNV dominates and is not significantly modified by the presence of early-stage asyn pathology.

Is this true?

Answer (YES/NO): YES